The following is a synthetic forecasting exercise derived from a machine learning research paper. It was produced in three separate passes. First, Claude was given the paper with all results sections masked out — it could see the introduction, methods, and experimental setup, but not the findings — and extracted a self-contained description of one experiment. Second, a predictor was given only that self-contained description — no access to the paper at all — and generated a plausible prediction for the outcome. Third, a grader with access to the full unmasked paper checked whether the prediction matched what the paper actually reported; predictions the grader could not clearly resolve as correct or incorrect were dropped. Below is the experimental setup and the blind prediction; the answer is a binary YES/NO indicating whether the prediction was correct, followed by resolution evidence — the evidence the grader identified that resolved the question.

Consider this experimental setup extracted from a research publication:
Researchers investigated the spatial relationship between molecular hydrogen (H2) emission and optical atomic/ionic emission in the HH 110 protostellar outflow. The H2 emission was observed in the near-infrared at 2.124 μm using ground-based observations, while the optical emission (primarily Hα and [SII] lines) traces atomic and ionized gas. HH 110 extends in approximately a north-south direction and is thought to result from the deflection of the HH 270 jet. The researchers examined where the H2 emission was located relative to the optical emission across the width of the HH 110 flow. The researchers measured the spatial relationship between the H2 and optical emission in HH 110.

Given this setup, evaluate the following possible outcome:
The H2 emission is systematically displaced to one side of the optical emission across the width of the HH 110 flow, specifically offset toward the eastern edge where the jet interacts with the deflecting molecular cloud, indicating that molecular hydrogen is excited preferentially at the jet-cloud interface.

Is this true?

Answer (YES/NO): NO